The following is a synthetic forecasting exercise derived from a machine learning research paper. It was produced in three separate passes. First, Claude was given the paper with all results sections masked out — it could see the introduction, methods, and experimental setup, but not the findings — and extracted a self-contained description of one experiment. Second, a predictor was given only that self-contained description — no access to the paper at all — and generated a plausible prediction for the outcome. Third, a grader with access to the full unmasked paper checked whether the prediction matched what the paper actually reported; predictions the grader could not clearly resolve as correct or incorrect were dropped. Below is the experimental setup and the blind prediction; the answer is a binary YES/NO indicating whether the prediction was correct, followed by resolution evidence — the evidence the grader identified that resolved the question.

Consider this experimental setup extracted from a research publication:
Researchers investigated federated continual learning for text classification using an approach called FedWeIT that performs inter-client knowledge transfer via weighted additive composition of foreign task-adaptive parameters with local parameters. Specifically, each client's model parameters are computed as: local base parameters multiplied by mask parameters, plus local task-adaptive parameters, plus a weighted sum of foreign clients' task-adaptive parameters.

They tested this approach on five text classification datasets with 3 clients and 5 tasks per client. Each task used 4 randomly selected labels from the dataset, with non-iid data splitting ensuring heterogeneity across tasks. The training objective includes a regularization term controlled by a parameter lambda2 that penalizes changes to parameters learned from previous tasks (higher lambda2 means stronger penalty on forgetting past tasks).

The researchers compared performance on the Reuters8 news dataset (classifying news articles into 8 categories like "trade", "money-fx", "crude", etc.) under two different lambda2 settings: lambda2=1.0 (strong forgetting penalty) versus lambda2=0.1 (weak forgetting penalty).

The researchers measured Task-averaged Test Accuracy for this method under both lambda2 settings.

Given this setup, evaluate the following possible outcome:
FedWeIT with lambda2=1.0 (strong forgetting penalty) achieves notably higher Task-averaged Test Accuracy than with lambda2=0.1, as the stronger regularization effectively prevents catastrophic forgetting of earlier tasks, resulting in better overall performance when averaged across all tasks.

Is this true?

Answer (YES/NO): YES